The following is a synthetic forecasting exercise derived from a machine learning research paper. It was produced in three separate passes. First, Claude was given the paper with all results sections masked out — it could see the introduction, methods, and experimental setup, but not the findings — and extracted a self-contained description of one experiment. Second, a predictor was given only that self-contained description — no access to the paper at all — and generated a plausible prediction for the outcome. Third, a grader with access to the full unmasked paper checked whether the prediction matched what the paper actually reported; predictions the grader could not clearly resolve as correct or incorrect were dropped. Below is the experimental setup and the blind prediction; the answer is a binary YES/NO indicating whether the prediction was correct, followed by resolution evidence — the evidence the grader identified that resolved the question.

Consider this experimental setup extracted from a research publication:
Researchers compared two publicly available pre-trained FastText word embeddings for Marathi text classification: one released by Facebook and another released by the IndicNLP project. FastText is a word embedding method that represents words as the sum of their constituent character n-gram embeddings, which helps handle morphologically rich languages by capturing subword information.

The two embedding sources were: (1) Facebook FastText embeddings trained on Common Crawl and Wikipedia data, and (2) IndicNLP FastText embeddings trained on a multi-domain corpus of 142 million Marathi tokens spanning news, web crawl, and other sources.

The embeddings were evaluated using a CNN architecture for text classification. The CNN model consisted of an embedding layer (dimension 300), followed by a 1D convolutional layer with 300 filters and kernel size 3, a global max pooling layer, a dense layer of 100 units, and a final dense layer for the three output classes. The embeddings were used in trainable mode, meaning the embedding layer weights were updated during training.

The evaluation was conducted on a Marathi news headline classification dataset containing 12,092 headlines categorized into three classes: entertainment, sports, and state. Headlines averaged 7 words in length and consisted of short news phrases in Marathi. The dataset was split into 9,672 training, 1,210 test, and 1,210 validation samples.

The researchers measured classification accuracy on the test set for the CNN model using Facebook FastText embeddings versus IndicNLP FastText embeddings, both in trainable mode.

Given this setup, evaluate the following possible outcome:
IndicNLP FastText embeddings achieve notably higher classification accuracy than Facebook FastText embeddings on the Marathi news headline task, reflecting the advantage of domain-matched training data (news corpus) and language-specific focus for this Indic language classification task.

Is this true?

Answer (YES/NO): YES